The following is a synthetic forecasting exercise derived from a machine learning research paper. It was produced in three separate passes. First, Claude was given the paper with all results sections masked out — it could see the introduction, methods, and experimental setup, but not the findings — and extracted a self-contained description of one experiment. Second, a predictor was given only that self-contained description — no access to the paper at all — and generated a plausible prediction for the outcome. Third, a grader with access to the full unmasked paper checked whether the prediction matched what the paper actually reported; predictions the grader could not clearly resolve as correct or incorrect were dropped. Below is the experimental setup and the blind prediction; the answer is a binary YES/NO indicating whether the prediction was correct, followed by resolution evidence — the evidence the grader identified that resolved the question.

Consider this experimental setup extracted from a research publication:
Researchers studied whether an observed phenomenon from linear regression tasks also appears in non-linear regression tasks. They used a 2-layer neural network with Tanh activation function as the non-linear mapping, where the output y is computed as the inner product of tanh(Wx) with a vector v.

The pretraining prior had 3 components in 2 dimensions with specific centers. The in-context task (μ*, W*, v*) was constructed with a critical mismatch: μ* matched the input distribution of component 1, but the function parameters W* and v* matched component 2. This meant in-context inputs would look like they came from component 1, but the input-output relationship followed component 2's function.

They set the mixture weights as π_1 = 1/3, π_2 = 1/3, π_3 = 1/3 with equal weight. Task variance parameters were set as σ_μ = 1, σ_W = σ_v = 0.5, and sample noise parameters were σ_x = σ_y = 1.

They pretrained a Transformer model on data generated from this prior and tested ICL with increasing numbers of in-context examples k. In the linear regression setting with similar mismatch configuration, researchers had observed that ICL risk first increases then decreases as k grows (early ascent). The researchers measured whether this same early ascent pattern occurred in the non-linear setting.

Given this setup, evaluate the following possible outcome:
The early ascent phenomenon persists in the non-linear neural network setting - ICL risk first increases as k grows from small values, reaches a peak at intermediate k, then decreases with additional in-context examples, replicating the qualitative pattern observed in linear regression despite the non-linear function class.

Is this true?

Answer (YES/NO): YES